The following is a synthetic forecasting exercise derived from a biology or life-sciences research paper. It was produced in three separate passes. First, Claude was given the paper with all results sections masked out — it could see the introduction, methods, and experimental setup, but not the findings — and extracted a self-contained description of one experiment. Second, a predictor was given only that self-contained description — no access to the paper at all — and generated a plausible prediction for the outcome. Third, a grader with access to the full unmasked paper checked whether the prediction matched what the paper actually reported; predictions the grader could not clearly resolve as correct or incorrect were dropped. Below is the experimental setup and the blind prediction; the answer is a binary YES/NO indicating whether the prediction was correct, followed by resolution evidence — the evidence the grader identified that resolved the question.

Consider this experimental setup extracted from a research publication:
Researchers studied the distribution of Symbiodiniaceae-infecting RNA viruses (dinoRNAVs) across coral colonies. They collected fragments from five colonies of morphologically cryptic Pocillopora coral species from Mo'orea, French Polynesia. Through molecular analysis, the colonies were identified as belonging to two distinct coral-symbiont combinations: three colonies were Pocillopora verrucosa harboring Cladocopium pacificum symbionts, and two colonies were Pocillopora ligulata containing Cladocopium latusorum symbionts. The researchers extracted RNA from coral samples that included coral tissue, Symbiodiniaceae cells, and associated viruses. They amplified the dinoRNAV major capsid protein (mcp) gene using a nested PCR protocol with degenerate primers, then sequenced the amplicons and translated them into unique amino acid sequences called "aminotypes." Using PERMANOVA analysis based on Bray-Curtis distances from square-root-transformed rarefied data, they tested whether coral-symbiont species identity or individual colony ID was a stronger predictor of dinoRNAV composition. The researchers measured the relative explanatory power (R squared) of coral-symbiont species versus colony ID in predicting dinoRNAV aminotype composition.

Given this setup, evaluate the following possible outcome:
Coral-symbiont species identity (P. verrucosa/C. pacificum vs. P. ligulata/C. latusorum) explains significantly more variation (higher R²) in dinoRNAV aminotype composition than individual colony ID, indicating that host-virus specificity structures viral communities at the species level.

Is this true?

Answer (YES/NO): NO